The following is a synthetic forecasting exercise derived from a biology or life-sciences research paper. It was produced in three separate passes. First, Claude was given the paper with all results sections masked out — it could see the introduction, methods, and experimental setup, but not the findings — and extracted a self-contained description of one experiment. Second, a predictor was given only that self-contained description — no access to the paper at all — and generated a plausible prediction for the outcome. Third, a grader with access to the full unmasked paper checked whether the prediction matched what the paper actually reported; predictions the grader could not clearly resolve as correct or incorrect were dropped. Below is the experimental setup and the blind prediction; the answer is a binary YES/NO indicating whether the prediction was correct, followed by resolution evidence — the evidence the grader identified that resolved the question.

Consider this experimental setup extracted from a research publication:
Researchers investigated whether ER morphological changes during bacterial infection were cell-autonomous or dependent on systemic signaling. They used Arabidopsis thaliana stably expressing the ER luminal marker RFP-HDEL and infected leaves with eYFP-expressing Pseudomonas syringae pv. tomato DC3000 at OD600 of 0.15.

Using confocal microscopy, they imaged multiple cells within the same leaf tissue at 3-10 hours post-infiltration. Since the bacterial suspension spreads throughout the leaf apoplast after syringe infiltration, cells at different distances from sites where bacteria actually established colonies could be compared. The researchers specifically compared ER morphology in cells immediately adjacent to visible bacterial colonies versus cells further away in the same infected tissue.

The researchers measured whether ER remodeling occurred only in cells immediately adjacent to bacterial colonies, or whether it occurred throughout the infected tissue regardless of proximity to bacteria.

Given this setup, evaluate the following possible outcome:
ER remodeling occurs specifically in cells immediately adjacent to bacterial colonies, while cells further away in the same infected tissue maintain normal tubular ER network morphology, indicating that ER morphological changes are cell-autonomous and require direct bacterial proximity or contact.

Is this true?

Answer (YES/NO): YES